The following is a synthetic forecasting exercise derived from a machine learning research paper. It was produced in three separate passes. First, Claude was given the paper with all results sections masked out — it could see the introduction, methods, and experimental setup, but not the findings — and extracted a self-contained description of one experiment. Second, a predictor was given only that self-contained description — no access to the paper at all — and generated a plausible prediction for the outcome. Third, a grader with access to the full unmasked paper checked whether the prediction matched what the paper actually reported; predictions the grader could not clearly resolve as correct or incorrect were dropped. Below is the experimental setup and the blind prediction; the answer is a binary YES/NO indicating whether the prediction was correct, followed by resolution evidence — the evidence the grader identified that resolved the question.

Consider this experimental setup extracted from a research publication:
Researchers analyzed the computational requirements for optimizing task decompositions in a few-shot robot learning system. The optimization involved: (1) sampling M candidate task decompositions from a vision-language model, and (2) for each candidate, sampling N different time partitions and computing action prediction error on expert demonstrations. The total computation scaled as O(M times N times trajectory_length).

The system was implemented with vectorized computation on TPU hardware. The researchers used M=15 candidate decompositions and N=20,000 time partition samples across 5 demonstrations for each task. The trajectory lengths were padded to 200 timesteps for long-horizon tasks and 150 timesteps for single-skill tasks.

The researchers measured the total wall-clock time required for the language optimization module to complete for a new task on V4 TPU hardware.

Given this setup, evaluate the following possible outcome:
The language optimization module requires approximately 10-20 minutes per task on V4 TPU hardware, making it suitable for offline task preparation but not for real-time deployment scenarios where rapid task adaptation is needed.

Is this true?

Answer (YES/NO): NO